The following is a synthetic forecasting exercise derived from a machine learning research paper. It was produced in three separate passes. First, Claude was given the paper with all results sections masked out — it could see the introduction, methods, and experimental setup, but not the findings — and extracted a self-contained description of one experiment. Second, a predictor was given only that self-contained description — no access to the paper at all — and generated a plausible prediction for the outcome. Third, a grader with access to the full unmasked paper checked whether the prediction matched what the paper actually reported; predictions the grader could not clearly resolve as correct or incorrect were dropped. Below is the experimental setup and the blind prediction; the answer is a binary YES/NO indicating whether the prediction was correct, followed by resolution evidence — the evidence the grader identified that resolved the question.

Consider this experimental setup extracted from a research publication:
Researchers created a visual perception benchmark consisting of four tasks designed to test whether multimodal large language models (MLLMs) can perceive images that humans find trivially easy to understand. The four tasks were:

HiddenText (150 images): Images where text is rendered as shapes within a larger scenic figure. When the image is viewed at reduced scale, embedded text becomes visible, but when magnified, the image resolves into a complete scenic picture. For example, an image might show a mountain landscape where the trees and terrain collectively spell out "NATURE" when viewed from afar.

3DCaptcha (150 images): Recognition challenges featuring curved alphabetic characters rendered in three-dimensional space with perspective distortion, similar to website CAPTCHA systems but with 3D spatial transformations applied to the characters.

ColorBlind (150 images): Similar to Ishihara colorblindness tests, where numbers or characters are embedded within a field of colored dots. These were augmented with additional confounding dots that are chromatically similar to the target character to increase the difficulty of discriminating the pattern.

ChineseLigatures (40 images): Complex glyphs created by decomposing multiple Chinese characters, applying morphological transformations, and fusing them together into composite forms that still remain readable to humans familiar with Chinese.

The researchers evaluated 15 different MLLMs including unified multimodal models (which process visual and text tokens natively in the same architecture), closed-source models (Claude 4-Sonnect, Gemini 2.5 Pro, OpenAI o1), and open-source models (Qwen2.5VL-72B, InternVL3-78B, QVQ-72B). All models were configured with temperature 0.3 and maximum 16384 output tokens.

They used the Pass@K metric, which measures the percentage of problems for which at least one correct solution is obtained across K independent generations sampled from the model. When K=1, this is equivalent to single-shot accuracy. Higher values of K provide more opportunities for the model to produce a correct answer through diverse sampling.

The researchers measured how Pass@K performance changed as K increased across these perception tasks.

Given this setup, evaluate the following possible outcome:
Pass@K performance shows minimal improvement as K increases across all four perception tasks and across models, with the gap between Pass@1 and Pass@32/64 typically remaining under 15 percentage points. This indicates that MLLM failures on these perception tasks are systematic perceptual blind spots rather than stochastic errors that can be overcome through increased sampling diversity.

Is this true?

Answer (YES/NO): YES